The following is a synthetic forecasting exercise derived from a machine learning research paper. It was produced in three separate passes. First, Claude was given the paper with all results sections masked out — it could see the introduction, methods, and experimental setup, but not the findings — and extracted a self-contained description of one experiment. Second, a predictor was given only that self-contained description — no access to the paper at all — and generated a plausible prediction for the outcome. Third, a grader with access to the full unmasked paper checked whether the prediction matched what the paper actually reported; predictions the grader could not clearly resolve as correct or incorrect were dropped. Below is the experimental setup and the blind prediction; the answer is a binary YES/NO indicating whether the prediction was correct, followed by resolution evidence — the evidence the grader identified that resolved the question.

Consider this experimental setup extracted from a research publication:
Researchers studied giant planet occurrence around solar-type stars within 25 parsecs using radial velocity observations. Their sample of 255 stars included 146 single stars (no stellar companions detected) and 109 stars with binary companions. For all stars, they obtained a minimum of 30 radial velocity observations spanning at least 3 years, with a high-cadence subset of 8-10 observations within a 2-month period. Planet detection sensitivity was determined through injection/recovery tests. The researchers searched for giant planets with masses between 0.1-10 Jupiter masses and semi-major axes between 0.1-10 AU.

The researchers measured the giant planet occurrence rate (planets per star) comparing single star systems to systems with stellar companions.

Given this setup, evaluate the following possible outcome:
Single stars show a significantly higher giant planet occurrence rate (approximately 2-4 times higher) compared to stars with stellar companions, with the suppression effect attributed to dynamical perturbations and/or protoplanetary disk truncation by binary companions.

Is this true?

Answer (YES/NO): NO